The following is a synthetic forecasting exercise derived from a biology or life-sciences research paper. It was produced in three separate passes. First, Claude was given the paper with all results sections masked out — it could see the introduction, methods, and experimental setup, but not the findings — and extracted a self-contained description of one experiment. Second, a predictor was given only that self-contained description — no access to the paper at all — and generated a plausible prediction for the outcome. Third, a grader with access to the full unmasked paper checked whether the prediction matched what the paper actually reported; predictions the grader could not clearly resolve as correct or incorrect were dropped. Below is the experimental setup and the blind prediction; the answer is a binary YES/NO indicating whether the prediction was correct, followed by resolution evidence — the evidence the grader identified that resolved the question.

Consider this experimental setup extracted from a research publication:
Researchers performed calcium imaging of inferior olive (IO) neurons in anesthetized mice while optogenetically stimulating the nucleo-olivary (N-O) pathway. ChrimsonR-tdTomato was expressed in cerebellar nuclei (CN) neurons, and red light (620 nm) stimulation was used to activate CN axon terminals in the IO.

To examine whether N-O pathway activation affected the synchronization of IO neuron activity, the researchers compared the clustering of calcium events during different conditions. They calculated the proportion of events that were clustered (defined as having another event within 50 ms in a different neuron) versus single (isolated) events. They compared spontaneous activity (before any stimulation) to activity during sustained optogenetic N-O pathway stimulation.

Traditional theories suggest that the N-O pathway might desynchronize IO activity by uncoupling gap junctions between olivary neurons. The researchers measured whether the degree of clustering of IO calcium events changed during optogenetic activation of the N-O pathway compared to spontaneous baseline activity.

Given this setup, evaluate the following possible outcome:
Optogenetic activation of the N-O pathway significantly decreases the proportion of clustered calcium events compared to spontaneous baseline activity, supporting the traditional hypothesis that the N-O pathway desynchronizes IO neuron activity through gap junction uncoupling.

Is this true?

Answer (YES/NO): YES